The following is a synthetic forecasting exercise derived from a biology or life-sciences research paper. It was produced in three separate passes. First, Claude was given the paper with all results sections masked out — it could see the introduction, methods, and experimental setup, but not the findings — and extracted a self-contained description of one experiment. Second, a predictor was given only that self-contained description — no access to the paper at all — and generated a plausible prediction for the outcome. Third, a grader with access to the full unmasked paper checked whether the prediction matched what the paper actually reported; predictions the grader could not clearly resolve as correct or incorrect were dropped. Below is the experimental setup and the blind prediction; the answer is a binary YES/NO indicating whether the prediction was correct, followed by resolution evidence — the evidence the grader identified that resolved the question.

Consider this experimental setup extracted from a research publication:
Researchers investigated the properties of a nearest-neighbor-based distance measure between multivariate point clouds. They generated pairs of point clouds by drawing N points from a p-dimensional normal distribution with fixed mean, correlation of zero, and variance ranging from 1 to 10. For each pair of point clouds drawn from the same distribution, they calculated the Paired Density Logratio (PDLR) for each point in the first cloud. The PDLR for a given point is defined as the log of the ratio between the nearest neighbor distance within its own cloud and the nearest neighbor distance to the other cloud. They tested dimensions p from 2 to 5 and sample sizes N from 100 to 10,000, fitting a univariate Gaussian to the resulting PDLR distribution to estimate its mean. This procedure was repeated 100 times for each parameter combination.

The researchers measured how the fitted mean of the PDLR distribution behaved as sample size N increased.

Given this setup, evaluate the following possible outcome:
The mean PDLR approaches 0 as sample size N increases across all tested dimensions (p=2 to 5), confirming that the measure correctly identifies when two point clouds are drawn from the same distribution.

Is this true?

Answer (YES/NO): YES